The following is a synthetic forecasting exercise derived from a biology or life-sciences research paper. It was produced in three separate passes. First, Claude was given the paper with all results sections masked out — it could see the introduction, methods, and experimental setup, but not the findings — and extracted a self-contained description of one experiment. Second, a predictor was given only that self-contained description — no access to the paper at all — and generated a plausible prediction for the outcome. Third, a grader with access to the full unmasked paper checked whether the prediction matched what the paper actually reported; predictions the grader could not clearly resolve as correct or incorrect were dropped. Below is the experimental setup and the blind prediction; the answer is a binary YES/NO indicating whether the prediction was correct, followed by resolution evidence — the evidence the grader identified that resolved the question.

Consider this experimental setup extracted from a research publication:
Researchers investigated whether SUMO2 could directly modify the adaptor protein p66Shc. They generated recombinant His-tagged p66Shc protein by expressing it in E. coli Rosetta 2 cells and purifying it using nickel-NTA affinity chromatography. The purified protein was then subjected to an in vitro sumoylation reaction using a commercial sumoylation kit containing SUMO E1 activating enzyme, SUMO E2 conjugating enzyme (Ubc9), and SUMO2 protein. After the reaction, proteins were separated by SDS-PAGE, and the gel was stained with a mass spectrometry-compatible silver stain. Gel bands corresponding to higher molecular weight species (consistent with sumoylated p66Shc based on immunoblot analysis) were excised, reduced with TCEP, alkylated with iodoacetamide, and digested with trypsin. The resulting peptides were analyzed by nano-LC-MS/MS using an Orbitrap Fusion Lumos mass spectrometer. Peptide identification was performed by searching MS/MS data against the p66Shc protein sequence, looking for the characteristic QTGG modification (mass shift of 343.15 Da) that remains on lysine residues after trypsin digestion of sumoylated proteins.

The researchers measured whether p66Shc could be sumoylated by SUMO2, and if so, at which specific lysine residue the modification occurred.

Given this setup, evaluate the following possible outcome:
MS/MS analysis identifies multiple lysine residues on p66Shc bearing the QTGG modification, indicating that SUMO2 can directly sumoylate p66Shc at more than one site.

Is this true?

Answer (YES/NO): NO